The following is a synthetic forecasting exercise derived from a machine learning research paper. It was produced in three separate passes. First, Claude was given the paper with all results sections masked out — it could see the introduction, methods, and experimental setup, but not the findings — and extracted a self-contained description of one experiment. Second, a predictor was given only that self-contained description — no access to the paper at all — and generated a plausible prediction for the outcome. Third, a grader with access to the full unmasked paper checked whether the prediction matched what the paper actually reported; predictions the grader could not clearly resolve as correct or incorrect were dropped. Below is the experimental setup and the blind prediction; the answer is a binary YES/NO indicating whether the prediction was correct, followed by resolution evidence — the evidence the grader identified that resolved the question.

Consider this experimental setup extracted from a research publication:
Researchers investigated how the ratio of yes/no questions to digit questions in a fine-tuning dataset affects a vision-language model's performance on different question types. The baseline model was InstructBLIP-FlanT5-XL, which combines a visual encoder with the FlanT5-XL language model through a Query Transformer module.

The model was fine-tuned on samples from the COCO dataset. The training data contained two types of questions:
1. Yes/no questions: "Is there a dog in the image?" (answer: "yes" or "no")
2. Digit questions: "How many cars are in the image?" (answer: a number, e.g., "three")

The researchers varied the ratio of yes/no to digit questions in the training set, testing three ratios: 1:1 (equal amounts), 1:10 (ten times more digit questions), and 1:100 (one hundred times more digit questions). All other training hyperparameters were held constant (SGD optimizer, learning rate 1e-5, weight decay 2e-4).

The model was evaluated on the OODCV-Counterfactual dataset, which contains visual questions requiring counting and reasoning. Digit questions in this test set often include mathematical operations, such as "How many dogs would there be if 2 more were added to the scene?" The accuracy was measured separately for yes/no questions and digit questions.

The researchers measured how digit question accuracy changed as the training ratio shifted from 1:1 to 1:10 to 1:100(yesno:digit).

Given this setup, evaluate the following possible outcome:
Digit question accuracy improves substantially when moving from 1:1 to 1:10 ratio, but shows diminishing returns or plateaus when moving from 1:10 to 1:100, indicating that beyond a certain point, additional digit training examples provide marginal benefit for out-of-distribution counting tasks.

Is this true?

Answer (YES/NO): YES